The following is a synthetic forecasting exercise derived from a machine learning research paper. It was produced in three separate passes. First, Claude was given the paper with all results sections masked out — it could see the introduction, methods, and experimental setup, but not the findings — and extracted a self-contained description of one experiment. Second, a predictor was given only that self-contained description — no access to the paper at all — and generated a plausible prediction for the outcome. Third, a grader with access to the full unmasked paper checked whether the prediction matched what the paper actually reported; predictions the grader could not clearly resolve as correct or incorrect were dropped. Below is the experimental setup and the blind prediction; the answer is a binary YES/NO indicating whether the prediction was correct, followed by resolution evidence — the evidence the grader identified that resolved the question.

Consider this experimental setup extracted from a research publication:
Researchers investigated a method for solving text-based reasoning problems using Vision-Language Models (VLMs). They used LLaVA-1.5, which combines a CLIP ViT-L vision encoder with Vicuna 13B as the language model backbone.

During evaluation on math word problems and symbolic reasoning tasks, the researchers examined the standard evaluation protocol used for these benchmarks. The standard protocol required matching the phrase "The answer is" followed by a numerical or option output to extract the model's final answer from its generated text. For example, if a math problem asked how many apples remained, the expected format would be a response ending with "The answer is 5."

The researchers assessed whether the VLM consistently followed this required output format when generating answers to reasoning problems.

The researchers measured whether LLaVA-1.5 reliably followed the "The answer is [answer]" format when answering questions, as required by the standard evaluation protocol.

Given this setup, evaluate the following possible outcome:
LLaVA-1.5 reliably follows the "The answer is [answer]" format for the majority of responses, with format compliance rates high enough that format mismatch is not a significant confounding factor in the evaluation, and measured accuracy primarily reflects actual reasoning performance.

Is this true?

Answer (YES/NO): NO